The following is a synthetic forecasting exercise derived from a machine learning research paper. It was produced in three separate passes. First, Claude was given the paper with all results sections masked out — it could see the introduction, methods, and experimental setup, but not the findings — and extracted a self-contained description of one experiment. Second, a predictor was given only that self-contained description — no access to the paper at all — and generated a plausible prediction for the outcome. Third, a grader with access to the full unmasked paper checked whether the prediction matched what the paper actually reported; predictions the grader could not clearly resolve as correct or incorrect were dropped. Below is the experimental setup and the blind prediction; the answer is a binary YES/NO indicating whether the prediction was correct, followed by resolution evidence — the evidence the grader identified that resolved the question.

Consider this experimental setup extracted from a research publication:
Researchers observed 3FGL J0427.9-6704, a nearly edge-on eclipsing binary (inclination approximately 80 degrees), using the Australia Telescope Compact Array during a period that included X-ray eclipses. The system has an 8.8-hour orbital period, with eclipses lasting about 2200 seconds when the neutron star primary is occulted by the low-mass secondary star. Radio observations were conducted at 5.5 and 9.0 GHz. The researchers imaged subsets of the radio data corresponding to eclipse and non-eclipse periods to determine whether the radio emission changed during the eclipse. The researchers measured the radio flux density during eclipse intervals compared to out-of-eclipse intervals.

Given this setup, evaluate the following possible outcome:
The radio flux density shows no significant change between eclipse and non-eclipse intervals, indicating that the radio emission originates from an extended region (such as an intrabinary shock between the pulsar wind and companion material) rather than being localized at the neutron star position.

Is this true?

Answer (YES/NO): YES